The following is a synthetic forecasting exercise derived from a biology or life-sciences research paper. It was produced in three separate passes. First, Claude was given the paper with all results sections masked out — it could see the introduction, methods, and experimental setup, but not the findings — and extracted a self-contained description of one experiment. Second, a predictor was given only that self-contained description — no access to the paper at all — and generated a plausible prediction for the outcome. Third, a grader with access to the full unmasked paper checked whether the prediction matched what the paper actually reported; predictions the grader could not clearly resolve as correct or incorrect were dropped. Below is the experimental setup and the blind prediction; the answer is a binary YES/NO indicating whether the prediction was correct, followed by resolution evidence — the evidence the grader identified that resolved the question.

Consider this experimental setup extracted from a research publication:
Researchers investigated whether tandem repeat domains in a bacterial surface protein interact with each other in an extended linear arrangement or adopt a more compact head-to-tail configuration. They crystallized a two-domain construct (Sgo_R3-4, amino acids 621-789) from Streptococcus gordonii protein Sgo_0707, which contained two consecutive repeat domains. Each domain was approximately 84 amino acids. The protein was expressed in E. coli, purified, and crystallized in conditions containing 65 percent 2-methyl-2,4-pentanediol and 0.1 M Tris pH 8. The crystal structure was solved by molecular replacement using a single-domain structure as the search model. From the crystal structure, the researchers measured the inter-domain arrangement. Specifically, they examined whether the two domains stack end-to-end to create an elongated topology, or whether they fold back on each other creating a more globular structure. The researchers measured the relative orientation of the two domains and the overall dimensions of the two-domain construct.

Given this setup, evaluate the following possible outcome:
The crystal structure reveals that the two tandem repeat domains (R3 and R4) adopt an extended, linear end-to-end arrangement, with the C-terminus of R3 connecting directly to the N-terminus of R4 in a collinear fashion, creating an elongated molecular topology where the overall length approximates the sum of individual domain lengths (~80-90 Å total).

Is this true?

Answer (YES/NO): NO